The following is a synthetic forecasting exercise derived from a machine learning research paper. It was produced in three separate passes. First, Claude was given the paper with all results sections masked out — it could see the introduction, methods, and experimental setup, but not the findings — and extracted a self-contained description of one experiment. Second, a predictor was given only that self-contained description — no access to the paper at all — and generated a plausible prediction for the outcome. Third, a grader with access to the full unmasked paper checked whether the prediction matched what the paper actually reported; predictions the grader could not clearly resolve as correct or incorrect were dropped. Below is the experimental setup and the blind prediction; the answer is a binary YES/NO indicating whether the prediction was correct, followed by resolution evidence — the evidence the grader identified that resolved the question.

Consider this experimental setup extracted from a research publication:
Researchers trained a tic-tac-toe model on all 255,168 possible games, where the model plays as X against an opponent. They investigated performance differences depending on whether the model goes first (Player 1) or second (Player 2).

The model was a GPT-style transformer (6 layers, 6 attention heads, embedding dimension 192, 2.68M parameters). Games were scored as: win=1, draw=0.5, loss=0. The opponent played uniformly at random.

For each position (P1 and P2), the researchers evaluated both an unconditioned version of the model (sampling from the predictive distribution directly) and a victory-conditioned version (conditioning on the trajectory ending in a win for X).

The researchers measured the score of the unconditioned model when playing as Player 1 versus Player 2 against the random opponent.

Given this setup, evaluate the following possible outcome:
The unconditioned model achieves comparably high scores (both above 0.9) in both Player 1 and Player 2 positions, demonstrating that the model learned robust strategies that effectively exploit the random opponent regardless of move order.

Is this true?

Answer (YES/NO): NO